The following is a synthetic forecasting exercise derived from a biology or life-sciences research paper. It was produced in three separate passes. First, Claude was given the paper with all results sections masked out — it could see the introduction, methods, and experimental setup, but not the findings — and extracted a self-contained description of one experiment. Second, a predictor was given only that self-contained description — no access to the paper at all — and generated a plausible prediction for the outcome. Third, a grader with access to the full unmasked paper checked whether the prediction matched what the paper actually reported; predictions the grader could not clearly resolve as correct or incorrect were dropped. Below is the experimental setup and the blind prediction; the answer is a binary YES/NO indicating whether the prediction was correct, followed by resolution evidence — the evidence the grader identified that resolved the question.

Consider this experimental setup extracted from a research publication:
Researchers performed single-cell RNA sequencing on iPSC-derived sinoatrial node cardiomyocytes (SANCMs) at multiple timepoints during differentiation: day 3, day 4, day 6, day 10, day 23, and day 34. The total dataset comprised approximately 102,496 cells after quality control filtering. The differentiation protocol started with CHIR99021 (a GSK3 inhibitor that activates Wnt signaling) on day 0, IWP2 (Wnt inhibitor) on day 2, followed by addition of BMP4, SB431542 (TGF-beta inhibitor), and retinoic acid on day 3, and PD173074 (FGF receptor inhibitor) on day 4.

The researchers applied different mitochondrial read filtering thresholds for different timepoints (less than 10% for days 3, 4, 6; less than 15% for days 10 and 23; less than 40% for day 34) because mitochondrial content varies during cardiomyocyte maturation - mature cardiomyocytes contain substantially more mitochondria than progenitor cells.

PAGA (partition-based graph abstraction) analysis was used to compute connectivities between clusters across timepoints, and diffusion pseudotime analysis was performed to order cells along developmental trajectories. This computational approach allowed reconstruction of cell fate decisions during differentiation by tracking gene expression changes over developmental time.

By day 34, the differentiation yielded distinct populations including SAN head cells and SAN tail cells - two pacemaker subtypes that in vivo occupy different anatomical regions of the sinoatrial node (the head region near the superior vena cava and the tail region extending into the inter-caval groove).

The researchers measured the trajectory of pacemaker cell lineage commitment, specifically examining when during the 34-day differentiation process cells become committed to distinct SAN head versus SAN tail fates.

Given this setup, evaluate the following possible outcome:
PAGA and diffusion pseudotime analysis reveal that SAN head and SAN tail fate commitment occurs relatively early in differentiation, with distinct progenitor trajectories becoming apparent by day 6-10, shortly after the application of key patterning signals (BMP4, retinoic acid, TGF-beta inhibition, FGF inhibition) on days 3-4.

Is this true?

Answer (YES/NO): YES